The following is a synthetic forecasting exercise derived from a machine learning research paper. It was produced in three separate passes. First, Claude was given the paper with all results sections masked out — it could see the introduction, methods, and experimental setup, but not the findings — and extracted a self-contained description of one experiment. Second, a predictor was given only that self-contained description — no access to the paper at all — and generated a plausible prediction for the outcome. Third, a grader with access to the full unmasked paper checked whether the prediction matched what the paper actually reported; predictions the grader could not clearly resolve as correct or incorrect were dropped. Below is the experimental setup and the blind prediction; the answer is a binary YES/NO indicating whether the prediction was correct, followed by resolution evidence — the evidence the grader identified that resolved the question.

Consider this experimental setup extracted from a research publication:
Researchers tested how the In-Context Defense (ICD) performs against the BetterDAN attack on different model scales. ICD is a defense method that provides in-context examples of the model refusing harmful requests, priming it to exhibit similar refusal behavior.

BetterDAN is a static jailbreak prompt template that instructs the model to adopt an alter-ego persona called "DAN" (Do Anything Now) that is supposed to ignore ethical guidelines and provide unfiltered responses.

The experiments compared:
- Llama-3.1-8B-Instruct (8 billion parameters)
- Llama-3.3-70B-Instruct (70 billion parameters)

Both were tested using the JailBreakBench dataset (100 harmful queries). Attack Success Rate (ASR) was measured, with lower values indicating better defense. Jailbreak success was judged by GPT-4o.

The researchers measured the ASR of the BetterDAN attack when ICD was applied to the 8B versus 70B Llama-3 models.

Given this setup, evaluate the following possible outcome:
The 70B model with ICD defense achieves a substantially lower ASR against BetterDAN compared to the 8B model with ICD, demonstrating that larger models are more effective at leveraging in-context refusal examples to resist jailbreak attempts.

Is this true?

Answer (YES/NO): NO